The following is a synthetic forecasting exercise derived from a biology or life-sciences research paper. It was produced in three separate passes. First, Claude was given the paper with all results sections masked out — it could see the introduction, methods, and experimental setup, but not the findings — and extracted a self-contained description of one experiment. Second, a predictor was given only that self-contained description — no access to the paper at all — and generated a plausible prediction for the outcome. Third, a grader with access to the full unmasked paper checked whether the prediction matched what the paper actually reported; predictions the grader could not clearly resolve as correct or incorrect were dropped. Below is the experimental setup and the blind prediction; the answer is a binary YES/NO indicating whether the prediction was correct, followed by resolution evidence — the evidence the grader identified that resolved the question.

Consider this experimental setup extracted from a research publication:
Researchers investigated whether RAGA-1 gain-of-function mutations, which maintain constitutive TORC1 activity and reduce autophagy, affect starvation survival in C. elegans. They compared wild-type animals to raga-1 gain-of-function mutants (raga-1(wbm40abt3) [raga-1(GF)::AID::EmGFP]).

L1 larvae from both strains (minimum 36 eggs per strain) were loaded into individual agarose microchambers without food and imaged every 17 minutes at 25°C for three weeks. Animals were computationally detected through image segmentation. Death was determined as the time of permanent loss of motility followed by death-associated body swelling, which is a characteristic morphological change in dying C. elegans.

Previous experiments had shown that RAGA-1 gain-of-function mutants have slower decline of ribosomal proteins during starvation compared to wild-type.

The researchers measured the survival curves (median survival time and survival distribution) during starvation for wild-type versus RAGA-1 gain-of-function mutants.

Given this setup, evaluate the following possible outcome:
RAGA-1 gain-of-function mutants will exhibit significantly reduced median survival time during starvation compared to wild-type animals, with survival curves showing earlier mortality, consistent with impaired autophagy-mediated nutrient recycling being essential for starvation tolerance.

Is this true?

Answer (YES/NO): YES